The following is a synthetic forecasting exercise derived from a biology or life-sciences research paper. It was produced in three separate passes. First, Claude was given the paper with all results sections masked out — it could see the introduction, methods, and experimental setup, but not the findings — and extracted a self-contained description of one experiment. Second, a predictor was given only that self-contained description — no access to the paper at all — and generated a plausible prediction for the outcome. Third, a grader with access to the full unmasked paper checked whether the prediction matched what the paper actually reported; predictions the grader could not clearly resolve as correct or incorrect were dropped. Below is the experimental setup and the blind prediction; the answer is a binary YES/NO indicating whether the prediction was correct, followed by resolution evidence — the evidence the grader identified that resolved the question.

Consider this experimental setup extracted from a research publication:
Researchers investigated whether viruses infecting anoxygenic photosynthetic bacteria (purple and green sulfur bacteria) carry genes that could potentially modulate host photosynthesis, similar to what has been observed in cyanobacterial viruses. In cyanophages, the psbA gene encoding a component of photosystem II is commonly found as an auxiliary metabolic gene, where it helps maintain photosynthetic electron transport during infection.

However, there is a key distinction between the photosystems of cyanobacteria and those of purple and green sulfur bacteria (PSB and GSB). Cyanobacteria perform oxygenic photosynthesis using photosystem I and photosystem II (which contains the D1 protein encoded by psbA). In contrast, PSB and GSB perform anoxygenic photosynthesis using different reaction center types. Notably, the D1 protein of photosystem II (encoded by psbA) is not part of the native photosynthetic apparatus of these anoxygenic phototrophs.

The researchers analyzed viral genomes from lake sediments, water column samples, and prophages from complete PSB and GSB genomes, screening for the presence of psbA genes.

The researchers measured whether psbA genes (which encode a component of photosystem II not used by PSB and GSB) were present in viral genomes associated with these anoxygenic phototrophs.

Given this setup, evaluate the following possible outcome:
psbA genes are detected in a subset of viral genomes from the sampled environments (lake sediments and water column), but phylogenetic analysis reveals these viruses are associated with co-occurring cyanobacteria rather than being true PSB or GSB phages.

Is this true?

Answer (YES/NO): NO